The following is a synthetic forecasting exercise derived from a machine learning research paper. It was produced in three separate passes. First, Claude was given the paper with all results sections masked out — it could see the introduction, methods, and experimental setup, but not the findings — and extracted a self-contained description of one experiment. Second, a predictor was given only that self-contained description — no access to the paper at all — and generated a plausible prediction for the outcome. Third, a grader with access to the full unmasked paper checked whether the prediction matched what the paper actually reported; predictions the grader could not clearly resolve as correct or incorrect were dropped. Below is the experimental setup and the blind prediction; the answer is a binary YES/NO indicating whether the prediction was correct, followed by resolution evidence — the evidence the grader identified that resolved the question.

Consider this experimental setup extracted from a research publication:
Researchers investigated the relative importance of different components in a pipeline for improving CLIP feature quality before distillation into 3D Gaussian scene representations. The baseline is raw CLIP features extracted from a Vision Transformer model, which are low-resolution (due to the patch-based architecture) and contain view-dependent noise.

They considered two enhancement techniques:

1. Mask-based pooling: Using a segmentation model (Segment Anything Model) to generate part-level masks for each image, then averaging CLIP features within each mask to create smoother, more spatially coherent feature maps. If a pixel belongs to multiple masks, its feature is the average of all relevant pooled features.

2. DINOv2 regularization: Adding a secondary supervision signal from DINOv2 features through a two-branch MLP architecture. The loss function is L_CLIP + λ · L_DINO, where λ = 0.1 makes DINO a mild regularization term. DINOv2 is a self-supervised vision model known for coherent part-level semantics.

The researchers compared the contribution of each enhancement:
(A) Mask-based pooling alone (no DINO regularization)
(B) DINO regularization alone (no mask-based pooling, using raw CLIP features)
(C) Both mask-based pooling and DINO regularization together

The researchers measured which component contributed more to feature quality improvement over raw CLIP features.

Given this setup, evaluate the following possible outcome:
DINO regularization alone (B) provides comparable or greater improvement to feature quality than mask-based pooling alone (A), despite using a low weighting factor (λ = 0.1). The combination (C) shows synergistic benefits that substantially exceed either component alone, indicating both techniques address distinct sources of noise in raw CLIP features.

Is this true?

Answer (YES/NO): NO